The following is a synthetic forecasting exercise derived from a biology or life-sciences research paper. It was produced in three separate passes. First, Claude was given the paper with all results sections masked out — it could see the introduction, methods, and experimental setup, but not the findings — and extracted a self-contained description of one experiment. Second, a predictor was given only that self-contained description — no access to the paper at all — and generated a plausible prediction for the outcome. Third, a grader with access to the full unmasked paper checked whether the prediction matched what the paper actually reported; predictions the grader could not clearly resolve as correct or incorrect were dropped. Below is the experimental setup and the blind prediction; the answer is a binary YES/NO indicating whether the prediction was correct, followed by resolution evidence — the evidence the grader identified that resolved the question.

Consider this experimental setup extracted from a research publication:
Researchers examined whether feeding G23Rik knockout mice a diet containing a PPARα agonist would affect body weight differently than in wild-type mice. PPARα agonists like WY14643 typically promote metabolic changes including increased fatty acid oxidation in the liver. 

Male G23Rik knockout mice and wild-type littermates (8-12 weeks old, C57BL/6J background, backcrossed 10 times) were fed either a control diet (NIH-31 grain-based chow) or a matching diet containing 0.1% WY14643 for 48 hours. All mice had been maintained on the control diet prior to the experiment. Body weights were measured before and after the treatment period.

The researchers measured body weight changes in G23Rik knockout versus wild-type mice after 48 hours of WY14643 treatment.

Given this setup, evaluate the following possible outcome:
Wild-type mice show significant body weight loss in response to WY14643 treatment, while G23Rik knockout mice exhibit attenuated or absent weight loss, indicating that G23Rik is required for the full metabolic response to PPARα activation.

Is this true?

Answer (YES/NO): NO